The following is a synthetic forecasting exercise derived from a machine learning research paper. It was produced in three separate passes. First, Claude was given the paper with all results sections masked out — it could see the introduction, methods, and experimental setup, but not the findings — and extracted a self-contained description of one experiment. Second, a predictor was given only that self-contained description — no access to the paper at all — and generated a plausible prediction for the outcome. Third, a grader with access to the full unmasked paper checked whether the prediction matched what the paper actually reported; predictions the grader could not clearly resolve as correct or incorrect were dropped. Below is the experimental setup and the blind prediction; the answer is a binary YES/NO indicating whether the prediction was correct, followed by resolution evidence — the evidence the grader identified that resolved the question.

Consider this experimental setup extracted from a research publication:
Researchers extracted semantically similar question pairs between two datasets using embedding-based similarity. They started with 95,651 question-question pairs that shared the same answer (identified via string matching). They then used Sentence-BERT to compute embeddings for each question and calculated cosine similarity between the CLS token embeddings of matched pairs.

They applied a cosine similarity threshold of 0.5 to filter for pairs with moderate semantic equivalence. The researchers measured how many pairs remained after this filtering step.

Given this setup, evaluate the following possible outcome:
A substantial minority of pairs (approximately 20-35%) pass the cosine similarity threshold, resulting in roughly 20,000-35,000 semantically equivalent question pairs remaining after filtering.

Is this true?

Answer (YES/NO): YES